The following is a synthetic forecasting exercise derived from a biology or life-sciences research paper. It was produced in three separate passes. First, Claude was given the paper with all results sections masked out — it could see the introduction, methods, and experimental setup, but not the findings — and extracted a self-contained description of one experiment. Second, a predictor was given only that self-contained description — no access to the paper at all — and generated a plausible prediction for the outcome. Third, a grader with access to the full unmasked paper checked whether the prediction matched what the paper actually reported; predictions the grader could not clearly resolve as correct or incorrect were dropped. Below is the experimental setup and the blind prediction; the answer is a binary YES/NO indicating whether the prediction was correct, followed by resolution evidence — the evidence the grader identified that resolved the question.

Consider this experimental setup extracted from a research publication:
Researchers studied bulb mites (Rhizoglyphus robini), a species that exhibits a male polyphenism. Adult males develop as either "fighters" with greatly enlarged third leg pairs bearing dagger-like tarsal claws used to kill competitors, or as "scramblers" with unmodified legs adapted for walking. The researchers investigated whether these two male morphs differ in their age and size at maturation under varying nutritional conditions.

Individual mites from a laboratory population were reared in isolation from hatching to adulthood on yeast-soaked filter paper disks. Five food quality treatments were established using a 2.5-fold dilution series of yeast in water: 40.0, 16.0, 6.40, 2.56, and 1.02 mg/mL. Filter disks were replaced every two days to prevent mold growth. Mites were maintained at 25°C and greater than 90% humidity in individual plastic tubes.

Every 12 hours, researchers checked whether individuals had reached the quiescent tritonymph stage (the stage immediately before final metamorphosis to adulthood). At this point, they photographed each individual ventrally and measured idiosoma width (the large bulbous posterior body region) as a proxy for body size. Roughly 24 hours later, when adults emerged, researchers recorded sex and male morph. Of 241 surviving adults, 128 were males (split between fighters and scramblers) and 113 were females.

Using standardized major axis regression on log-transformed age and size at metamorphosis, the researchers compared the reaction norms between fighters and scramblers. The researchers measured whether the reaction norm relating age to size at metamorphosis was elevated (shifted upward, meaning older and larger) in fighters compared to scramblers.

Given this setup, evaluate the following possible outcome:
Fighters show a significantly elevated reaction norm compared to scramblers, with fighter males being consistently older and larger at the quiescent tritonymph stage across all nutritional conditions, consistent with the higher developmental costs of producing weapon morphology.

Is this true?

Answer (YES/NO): YES